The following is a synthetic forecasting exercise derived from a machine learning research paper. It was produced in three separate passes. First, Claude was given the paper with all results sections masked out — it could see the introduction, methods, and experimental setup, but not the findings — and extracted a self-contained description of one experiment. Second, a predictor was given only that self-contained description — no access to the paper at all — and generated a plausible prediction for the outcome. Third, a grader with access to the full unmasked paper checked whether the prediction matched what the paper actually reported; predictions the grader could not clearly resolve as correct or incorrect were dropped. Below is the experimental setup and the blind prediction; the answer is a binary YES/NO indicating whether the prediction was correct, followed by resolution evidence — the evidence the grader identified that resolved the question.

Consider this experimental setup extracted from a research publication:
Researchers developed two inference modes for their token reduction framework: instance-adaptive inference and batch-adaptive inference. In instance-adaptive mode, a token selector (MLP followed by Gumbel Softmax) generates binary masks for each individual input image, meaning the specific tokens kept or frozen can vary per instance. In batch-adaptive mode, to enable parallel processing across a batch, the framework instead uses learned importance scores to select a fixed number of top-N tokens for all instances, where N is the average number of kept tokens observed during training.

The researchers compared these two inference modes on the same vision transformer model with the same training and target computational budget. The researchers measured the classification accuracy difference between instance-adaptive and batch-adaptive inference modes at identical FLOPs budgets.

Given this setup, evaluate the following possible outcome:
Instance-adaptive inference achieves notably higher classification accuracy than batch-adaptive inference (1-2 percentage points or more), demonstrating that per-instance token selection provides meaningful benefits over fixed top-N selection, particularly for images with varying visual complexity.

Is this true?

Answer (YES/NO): NO